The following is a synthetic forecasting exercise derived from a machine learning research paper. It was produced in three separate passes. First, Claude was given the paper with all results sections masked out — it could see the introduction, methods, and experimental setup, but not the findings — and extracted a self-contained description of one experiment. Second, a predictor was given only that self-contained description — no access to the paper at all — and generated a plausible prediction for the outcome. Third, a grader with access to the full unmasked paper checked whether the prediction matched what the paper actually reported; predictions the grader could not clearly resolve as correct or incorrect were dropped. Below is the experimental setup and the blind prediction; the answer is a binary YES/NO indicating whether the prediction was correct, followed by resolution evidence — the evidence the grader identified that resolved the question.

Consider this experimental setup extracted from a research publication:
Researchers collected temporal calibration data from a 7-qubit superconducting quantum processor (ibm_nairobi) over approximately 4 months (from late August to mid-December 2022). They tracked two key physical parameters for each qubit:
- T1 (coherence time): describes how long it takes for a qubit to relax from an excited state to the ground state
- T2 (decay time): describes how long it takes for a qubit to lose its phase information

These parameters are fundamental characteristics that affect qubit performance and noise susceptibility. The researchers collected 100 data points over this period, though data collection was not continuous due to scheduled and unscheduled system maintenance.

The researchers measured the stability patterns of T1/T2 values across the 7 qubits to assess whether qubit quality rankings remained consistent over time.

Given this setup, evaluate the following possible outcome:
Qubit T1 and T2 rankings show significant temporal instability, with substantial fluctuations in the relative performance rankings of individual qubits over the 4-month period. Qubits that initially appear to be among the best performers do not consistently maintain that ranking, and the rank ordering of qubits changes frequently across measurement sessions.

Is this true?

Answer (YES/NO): YES